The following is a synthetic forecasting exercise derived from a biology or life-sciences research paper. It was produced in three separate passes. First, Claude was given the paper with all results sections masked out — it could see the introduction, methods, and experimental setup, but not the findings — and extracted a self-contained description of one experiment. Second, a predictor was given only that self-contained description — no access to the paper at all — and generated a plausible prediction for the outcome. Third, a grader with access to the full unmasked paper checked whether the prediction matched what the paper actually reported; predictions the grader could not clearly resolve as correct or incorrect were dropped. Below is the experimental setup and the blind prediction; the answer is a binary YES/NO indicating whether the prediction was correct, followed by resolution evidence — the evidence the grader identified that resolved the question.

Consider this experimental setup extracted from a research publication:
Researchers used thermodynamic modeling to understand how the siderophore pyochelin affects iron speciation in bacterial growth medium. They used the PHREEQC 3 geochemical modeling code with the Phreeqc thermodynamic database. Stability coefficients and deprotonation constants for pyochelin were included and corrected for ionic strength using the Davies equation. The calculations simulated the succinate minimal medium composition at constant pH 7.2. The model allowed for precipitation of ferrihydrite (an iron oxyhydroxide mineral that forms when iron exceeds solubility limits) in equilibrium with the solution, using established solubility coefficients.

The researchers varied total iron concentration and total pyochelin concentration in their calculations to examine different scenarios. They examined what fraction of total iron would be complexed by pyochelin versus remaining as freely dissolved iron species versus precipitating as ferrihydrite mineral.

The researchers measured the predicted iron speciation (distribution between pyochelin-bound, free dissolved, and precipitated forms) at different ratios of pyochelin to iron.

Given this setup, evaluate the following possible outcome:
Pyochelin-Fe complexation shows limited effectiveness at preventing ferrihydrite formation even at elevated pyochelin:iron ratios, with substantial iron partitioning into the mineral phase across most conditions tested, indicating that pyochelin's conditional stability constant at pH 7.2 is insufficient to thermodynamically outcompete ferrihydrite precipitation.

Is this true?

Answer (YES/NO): YES